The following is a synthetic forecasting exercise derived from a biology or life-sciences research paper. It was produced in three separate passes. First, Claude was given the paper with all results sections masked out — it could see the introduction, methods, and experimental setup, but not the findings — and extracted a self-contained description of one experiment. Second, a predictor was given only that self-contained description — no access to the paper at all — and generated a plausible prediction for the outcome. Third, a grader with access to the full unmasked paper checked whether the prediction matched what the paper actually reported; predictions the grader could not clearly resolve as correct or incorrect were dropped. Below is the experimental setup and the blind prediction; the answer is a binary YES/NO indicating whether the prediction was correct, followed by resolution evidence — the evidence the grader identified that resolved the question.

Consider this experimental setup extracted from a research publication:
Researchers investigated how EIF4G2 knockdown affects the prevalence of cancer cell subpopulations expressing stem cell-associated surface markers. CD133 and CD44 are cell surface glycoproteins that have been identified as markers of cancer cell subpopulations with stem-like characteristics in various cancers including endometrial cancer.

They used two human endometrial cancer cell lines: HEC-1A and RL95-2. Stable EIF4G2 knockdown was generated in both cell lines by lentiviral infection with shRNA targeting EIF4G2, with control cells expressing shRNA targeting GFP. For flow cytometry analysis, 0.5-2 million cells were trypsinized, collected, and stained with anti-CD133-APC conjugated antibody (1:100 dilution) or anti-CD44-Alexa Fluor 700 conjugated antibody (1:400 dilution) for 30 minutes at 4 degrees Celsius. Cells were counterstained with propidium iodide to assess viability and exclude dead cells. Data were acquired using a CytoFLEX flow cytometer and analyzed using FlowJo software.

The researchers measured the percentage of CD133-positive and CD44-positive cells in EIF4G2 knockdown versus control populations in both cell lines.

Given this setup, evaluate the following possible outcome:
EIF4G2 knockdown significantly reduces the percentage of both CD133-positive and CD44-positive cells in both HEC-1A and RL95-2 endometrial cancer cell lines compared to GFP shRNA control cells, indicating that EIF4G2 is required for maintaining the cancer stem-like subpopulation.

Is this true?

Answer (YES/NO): NO